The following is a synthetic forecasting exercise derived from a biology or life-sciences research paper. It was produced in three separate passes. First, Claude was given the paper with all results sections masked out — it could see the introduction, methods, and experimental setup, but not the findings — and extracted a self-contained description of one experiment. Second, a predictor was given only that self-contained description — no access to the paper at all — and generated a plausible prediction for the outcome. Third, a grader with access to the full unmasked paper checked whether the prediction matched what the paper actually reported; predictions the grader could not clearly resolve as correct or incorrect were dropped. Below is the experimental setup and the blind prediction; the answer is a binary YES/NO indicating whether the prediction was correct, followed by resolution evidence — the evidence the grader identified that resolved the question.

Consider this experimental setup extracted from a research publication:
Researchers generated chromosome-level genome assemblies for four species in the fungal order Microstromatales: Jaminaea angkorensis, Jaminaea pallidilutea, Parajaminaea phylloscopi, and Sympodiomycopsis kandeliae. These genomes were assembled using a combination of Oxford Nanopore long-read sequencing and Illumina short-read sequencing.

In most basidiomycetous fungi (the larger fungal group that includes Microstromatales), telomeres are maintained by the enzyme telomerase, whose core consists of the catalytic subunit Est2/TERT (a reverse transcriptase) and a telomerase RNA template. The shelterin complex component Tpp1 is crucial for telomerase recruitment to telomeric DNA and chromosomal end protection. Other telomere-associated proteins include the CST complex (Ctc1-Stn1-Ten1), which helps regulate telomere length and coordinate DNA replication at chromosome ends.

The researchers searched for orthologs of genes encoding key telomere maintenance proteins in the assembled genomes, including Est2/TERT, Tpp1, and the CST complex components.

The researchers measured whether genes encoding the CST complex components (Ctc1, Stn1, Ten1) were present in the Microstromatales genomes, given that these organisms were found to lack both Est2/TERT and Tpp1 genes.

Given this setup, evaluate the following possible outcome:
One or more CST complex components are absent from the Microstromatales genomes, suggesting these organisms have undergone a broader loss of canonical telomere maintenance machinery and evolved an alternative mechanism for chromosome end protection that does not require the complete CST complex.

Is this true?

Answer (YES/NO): NO